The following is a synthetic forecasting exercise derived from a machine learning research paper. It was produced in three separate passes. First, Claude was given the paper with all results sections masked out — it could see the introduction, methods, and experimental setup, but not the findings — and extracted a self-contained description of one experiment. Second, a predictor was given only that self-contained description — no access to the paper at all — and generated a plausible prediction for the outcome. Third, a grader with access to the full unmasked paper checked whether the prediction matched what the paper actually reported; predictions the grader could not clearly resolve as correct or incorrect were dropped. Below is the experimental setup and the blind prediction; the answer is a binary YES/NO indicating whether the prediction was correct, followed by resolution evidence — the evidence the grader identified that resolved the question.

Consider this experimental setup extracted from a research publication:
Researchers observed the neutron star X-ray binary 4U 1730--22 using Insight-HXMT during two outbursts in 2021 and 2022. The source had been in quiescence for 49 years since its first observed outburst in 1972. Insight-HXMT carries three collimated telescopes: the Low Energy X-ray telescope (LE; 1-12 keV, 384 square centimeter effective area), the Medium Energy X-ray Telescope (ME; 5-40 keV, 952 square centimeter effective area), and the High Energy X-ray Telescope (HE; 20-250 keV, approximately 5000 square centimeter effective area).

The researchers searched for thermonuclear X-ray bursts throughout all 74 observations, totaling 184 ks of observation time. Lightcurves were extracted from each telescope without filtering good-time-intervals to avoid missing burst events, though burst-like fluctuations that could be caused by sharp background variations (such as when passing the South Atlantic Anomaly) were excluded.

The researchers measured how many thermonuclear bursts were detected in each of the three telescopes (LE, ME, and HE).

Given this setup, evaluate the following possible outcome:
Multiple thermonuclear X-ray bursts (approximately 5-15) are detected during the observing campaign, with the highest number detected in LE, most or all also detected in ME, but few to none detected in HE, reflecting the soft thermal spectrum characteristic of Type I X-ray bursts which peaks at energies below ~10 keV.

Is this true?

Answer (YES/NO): NO